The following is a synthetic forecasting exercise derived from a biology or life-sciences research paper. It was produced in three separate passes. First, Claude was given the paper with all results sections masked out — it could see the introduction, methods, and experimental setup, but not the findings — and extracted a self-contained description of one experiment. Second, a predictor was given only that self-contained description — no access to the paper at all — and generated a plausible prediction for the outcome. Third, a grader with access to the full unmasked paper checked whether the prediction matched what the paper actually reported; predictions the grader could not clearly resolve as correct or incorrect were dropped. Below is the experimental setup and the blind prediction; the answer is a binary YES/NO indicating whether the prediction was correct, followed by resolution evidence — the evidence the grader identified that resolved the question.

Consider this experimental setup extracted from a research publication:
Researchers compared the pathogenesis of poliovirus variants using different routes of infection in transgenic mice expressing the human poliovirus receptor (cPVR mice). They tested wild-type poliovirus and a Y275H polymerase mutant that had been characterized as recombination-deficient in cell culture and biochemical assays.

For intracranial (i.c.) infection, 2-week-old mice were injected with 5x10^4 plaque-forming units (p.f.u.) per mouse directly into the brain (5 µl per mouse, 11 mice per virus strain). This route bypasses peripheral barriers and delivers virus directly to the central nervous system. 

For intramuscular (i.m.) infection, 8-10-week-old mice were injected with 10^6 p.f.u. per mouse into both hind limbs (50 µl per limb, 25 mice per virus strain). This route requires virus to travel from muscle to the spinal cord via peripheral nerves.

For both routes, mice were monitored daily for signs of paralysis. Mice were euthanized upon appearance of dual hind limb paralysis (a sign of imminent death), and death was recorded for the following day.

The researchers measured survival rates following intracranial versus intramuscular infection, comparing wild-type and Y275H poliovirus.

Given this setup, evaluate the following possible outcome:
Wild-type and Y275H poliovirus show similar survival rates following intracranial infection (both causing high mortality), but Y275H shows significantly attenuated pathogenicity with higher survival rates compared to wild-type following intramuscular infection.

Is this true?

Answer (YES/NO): NO